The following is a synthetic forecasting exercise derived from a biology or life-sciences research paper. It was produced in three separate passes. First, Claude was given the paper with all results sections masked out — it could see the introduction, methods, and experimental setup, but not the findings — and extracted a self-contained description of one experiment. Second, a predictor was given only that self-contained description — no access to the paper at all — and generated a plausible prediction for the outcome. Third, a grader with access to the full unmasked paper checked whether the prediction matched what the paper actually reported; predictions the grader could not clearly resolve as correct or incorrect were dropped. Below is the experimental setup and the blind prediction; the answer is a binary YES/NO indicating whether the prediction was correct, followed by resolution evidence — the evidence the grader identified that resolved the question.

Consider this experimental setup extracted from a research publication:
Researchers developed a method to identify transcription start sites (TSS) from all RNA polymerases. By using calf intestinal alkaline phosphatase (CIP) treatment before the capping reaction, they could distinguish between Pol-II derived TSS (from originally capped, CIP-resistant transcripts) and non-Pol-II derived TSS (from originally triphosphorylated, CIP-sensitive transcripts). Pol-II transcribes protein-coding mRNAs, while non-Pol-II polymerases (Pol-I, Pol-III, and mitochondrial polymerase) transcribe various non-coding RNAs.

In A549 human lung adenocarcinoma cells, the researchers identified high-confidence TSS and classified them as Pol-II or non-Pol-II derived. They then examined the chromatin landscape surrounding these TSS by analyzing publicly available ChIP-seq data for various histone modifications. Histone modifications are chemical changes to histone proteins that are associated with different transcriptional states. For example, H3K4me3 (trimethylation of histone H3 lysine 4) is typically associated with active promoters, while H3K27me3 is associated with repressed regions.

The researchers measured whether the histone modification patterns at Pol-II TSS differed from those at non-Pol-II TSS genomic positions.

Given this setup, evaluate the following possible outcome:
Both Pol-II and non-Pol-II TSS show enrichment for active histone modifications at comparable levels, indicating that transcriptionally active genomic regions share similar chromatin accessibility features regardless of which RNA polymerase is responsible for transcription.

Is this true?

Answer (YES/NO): NO